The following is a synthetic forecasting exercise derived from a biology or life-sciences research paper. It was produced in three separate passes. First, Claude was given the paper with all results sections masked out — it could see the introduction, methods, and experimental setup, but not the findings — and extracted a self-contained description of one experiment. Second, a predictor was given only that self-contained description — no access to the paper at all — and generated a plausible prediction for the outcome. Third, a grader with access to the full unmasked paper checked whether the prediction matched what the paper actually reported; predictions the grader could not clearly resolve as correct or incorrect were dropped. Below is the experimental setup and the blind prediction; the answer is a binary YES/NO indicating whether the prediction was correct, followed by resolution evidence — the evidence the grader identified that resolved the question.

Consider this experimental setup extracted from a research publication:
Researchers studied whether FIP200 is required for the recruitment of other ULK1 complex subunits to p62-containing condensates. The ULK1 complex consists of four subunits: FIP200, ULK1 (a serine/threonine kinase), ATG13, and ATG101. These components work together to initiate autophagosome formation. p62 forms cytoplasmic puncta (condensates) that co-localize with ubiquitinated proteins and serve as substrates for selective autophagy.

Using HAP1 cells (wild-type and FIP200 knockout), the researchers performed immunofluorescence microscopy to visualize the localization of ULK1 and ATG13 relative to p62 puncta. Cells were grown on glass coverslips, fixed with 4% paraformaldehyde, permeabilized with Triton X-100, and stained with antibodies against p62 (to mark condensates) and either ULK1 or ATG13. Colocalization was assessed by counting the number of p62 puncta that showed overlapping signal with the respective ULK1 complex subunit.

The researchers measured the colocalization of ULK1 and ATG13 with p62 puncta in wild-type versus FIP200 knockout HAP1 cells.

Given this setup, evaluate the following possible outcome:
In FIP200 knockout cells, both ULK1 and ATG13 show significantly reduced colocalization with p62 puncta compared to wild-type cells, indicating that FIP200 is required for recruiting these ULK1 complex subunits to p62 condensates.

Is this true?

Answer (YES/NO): NO